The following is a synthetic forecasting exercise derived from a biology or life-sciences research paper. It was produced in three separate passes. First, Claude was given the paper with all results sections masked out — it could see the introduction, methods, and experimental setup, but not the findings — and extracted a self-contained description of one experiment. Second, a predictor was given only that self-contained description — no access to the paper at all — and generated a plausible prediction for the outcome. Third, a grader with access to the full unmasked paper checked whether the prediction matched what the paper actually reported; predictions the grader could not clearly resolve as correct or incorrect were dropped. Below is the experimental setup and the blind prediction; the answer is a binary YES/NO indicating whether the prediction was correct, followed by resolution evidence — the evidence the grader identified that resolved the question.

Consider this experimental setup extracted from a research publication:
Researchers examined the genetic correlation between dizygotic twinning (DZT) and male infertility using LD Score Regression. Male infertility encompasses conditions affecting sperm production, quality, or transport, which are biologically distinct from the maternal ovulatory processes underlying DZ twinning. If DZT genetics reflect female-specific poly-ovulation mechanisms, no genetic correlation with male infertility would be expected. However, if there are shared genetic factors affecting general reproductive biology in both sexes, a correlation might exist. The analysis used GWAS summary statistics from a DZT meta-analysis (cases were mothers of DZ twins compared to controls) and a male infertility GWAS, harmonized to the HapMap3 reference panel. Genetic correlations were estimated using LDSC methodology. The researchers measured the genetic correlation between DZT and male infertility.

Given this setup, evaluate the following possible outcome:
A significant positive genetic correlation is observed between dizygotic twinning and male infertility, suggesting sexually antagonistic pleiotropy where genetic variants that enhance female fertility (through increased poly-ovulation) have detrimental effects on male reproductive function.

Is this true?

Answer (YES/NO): NO